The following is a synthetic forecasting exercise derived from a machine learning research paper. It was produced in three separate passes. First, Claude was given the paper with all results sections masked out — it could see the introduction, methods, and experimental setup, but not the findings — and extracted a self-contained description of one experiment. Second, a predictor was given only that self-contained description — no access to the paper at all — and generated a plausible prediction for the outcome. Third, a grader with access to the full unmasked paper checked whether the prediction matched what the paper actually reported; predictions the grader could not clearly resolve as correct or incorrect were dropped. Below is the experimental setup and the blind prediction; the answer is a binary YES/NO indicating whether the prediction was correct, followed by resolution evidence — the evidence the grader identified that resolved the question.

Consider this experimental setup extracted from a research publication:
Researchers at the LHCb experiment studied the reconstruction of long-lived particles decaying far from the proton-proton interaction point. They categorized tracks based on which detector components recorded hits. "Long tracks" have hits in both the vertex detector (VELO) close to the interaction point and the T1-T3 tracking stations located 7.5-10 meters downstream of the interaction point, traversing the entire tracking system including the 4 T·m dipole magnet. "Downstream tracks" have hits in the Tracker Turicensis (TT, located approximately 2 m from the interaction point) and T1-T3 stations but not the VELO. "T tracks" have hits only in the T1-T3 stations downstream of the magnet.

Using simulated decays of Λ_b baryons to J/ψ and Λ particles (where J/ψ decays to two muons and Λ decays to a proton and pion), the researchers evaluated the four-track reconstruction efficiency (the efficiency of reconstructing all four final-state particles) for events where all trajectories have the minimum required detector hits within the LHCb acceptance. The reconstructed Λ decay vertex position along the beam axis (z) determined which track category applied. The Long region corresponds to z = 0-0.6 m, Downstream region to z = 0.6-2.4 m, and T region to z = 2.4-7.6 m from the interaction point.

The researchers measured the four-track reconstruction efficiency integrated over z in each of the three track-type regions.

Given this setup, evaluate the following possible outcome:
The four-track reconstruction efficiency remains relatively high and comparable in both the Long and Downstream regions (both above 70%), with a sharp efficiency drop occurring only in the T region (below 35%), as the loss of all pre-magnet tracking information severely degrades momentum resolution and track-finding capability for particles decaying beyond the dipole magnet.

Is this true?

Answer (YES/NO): NO